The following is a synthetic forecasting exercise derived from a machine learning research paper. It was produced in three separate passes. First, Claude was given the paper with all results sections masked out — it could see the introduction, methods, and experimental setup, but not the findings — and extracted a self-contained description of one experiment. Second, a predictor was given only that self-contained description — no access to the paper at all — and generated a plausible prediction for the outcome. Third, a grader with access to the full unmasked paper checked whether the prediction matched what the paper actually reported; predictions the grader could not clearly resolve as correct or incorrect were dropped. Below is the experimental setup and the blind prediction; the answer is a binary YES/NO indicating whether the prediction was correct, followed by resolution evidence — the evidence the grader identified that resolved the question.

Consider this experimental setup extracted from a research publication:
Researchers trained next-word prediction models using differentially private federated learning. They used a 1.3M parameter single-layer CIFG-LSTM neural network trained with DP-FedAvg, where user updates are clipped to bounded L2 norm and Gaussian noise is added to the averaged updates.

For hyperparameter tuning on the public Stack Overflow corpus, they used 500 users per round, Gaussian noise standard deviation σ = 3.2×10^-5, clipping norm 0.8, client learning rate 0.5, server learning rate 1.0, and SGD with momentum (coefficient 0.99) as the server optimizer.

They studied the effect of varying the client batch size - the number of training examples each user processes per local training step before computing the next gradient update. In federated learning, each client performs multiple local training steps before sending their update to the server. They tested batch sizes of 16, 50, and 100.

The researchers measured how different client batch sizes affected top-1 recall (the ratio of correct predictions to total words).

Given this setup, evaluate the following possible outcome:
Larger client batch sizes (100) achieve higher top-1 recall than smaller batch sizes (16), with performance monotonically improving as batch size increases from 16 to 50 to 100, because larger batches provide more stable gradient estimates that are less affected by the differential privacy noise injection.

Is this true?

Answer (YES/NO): NO